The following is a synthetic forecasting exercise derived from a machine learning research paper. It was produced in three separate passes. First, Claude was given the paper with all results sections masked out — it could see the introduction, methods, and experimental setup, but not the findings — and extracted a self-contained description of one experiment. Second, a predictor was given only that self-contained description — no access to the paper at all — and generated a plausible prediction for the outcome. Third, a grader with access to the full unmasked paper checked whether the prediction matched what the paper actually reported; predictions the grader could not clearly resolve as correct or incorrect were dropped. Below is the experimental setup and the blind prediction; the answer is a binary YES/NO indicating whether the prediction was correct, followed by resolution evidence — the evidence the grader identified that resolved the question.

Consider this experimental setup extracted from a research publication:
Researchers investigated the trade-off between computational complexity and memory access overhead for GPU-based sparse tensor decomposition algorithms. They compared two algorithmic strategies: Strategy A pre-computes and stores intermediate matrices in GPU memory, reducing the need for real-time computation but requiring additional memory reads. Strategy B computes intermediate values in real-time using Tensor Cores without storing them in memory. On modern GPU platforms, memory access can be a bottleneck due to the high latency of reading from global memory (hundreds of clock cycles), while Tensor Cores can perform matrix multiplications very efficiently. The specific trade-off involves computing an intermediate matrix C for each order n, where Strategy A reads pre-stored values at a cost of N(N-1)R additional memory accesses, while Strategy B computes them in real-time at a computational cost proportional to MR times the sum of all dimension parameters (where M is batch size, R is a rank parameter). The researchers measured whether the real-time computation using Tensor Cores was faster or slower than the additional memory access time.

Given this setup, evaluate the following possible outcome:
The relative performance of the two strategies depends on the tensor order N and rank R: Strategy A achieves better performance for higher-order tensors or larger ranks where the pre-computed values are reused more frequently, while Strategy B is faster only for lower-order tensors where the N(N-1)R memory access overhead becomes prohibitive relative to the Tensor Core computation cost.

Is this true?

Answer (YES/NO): NO